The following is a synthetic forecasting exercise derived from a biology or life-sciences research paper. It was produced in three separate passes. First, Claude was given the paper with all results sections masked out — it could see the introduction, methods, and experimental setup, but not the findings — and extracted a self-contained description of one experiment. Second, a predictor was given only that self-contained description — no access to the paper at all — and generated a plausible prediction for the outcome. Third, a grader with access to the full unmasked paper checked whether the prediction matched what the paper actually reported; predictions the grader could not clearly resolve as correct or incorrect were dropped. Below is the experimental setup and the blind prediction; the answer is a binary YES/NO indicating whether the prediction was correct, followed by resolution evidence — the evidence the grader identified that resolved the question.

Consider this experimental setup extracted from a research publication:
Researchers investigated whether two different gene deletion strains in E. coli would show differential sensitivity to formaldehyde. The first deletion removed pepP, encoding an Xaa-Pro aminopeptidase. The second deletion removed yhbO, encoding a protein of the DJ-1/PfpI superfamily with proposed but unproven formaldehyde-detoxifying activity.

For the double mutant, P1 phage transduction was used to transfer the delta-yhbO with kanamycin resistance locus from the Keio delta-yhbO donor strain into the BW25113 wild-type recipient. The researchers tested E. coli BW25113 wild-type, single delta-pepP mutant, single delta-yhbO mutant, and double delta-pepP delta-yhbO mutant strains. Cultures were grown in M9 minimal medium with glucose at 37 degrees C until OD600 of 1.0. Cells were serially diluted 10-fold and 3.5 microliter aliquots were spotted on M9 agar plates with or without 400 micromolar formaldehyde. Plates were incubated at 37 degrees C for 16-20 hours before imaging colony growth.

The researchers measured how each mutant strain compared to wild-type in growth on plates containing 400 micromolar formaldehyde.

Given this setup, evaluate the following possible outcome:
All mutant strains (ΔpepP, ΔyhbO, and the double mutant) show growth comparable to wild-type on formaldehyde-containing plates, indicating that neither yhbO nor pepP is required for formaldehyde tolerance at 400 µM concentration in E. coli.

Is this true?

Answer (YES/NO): NO